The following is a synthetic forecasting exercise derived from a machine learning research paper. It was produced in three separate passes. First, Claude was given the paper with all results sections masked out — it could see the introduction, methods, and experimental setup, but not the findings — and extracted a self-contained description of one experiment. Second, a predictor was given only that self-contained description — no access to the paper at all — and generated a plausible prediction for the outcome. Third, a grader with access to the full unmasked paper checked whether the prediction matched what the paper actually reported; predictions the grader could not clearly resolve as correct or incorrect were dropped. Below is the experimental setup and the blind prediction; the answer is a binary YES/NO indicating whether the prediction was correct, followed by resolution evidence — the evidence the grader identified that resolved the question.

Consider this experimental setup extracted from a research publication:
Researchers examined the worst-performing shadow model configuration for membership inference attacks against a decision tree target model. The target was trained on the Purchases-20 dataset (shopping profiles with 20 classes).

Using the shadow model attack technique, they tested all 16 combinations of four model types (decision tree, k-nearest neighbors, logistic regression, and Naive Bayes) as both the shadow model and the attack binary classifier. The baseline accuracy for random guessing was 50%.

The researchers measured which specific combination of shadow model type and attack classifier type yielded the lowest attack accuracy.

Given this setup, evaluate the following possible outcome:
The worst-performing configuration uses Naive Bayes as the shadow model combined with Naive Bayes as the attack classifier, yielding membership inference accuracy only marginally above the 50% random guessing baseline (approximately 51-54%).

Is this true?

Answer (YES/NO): NO